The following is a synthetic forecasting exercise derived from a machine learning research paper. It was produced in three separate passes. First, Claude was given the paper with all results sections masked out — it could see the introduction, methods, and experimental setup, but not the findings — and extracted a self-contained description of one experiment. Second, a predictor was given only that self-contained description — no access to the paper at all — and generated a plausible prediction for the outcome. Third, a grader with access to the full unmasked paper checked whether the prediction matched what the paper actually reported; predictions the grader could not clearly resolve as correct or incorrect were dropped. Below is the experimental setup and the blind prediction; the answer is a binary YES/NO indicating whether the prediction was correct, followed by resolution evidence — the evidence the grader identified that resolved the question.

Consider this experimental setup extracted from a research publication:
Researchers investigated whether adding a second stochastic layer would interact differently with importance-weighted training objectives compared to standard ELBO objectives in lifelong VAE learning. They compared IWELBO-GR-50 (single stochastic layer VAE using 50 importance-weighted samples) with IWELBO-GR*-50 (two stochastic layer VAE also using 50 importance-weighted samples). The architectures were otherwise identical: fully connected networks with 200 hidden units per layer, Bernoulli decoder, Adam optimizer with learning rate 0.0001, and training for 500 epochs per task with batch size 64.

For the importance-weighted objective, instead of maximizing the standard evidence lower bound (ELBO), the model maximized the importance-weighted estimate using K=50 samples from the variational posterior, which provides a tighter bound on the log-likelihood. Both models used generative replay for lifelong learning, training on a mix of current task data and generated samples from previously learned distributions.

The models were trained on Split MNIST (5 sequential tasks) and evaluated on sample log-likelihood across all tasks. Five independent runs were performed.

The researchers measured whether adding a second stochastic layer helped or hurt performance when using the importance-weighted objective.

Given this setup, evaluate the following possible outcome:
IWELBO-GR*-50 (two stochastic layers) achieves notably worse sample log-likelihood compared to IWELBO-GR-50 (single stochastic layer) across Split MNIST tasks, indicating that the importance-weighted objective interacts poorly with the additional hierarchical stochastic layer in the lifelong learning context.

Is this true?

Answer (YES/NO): NO